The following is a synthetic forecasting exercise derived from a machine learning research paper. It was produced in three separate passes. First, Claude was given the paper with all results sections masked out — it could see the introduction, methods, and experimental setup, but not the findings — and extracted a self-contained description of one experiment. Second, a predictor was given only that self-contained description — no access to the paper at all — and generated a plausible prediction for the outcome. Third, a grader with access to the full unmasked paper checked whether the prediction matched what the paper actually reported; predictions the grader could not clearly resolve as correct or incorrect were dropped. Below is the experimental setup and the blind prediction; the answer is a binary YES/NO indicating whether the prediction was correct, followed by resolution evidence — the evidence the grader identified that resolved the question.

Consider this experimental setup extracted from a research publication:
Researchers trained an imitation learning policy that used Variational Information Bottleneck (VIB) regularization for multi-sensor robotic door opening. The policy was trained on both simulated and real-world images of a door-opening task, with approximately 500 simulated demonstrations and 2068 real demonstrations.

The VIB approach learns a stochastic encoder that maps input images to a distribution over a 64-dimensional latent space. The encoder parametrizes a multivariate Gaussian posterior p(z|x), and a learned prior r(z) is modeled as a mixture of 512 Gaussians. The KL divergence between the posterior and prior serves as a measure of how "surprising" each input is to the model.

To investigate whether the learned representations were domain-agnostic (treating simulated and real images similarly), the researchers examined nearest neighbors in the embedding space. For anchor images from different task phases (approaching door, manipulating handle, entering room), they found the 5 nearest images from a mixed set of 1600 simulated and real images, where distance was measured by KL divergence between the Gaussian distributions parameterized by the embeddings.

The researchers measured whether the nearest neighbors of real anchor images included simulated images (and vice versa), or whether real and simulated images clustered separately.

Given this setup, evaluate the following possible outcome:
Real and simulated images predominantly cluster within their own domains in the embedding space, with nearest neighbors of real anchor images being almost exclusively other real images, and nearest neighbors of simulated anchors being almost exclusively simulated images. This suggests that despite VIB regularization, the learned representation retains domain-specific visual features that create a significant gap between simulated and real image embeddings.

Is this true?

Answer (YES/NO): NO